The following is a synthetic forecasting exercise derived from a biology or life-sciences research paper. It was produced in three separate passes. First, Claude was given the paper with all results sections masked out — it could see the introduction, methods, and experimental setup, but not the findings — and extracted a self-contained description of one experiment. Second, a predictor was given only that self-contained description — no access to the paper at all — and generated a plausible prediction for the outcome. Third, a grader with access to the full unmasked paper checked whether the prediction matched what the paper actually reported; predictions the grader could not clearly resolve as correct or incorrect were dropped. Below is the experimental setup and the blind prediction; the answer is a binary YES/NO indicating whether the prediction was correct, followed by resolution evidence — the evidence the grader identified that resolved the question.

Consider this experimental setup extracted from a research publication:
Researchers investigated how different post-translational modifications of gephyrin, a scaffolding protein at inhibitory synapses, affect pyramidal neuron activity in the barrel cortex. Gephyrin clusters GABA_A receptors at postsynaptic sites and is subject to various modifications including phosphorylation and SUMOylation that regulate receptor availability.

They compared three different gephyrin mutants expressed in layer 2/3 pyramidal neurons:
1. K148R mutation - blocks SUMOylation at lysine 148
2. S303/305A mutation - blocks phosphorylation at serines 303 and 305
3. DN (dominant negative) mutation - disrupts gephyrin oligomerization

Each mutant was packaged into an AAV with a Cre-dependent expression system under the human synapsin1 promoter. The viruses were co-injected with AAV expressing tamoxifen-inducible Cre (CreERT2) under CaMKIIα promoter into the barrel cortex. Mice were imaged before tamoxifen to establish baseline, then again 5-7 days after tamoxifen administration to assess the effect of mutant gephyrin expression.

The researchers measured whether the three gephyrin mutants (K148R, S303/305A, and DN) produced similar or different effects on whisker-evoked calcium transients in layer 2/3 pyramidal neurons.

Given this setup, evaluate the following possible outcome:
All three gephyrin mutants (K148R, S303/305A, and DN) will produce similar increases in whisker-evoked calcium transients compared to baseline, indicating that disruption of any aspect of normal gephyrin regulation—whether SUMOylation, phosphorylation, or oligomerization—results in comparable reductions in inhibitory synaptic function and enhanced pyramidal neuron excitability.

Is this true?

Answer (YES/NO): NO